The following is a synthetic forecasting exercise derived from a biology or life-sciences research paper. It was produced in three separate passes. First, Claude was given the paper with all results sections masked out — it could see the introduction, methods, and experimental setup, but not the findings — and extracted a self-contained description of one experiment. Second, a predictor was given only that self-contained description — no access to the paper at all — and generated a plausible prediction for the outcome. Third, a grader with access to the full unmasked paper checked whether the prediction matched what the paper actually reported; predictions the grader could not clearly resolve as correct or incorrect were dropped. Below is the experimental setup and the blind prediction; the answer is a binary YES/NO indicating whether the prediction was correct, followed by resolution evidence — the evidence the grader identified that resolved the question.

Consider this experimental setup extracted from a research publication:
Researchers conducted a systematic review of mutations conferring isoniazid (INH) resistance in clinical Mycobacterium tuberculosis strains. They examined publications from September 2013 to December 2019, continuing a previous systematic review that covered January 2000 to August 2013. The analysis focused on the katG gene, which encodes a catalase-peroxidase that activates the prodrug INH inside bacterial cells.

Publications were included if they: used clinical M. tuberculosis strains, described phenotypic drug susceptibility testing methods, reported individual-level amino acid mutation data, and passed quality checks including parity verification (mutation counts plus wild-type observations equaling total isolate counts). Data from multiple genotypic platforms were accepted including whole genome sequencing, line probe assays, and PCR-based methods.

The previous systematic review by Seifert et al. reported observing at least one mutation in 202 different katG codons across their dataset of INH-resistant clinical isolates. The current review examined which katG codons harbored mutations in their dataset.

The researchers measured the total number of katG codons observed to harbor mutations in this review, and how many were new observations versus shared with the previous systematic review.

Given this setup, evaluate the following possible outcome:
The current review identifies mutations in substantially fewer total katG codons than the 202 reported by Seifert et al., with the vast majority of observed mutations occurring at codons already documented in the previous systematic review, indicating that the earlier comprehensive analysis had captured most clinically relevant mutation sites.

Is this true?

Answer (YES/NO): NO